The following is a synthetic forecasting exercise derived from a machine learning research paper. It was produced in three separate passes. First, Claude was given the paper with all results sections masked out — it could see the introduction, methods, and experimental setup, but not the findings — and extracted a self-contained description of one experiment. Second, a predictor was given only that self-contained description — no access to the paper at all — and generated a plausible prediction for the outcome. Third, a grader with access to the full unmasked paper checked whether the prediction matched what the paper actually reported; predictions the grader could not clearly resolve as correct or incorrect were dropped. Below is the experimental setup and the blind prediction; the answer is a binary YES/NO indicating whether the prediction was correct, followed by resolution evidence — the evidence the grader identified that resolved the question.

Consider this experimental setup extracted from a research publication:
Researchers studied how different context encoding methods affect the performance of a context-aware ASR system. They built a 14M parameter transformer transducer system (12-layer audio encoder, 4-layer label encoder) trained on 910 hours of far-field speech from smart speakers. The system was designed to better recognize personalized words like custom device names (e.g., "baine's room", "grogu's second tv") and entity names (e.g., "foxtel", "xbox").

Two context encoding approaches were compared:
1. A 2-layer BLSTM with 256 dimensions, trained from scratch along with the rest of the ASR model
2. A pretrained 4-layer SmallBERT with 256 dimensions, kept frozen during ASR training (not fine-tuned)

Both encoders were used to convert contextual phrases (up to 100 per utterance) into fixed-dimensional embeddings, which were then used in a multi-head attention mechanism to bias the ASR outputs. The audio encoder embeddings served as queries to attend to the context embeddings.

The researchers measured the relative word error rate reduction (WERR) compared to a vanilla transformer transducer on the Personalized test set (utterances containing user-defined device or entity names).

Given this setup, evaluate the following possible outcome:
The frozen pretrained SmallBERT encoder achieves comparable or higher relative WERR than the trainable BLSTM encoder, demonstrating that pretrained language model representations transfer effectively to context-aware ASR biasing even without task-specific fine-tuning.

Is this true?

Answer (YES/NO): YES